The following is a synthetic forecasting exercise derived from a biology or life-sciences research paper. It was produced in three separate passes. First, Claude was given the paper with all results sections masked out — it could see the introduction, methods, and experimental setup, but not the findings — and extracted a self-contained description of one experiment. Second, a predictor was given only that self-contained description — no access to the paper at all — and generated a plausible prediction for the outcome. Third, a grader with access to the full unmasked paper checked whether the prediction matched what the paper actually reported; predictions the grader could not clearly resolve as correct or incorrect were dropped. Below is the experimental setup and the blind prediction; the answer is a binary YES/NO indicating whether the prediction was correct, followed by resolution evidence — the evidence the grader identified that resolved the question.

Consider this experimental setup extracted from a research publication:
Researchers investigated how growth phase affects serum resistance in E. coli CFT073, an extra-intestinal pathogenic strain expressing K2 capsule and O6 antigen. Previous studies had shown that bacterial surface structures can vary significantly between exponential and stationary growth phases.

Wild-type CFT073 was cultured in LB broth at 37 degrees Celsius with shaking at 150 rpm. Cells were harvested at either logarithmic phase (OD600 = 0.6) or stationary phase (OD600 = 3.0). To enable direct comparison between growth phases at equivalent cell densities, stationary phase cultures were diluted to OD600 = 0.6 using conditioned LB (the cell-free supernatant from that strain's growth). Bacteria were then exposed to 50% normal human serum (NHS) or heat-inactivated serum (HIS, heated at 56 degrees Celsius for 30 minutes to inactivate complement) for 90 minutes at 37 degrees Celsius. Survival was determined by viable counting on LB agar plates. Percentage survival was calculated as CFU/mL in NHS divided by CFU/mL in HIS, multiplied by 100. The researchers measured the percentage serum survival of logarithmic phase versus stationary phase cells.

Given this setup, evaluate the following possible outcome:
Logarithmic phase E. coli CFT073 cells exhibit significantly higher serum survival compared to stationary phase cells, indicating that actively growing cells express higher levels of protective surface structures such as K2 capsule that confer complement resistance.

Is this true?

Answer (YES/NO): NO